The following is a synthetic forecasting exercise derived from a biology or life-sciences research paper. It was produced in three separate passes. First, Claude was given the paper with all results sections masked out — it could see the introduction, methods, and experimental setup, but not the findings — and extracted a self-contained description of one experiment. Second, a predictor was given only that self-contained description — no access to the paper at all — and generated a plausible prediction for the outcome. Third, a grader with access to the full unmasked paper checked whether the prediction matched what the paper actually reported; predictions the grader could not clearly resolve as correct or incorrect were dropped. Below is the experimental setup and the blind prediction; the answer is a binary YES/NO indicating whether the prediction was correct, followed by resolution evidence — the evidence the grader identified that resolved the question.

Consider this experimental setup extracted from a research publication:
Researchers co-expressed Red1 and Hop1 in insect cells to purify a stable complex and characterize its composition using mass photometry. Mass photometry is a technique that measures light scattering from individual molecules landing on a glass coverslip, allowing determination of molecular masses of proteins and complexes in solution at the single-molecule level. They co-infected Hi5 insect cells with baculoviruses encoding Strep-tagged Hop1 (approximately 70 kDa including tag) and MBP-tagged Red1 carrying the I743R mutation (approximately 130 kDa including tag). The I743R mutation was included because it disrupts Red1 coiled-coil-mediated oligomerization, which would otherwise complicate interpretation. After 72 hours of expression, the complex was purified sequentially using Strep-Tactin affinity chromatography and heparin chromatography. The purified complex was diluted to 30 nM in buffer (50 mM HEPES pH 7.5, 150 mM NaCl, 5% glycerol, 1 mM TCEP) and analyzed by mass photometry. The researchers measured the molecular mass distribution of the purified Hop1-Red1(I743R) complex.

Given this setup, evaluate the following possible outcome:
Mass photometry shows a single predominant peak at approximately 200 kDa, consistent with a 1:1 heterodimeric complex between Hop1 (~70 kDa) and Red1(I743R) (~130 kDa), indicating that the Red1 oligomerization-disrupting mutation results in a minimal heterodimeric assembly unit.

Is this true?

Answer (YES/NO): NO